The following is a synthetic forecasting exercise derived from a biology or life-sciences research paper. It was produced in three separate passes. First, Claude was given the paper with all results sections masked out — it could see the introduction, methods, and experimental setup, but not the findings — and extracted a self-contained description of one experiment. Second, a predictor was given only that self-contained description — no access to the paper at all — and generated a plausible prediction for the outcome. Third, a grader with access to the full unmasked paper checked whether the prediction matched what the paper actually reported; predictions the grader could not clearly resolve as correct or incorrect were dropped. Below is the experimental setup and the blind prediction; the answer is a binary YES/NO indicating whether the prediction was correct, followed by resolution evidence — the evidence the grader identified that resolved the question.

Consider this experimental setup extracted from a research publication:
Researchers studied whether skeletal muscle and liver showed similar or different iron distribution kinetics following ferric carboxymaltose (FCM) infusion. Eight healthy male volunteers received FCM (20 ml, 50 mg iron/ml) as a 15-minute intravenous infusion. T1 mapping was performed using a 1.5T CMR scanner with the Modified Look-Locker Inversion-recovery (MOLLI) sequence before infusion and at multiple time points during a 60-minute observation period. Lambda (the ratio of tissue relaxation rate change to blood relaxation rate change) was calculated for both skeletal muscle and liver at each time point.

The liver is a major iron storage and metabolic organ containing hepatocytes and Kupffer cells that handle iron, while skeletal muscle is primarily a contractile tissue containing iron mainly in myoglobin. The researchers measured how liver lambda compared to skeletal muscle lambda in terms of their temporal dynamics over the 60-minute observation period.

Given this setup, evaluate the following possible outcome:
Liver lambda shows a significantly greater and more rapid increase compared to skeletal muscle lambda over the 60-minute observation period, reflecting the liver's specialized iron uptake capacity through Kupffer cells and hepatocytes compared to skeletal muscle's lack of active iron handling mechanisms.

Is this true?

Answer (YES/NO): NO